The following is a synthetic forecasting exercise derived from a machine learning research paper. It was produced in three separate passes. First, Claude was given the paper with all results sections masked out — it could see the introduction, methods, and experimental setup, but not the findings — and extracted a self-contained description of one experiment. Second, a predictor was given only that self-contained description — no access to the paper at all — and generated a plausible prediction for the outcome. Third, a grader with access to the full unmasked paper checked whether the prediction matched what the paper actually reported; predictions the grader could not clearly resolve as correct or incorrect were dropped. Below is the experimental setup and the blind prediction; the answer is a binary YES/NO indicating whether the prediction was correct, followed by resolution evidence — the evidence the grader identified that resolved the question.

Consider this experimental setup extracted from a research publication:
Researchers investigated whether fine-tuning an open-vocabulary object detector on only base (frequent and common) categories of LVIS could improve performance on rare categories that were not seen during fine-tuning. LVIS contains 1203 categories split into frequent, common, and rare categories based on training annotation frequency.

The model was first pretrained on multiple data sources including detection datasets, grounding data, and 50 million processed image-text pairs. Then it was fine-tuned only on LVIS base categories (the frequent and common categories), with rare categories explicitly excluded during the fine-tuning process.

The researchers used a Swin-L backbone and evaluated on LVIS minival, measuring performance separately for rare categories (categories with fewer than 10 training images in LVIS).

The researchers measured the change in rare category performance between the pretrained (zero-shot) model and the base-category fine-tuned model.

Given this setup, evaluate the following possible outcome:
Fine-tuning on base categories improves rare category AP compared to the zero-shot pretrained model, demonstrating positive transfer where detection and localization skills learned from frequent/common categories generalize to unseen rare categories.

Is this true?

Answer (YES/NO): YES